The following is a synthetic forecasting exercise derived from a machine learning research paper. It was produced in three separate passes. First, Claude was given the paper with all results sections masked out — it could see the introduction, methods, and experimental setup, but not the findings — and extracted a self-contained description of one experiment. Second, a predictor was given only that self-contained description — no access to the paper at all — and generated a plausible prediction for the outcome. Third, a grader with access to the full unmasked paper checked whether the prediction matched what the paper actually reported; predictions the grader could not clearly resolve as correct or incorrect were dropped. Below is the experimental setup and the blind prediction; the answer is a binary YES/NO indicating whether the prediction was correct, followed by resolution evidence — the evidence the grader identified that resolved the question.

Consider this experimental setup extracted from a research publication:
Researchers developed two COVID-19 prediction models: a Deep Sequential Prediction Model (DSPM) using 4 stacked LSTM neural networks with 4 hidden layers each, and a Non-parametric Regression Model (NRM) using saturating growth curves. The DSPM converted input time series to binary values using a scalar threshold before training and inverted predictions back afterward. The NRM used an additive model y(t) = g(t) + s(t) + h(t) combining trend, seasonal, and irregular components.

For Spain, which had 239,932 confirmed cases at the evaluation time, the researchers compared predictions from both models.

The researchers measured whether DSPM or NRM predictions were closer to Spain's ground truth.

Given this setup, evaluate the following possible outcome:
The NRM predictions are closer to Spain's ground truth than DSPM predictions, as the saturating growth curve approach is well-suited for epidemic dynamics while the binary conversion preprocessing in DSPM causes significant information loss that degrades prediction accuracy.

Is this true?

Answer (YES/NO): NO